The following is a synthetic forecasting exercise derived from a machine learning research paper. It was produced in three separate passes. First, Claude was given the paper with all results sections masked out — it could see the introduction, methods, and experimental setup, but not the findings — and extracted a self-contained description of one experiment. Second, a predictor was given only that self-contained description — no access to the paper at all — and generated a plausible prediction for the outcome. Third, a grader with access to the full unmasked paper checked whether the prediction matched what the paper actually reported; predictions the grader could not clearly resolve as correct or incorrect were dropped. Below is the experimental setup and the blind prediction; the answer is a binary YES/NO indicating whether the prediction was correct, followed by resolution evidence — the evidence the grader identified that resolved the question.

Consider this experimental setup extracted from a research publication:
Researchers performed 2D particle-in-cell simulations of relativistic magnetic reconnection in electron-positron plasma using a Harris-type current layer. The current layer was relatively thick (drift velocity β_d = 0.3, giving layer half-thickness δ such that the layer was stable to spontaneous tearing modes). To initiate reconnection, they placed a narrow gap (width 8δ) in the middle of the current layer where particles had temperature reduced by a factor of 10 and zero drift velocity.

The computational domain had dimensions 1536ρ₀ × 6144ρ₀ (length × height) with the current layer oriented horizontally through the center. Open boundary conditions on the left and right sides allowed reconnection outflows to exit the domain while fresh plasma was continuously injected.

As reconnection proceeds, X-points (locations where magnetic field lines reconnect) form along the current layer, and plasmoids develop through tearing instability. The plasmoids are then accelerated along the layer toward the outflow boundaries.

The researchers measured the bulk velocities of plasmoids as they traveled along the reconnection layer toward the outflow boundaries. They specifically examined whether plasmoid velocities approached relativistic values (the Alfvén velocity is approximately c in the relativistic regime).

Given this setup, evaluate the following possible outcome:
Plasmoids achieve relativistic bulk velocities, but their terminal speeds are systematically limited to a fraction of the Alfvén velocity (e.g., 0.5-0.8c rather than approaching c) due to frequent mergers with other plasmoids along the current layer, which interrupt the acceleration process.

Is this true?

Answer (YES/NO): NO